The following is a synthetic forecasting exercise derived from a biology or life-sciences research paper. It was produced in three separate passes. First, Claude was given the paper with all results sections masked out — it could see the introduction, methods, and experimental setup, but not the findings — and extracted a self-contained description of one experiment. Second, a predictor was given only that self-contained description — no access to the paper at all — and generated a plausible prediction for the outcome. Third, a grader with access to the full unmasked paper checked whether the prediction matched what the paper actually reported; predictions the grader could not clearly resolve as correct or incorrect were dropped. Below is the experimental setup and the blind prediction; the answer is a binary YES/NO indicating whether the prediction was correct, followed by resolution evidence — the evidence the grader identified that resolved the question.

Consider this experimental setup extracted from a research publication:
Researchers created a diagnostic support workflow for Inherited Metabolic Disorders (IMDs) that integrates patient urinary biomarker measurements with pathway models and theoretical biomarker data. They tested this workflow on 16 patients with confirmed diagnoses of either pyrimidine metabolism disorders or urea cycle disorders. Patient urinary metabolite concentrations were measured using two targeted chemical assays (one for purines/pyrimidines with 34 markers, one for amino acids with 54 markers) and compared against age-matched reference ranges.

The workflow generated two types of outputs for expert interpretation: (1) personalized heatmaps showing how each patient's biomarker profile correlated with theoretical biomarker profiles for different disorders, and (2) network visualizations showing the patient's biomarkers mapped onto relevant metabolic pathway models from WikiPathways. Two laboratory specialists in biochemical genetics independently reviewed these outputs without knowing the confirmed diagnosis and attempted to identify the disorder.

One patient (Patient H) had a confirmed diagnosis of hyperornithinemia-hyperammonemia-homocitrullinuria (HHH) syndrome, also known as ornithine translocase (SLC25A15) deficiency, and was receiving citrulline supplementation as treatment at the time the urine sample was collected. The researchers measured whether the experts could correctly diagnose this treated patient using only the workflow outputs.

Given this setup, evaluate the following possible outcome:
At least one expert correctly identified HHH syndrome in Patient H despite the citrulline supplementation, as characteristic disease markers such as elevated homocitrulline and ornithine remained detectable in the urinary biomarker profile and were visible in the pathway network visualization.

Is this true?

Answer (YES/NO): NO